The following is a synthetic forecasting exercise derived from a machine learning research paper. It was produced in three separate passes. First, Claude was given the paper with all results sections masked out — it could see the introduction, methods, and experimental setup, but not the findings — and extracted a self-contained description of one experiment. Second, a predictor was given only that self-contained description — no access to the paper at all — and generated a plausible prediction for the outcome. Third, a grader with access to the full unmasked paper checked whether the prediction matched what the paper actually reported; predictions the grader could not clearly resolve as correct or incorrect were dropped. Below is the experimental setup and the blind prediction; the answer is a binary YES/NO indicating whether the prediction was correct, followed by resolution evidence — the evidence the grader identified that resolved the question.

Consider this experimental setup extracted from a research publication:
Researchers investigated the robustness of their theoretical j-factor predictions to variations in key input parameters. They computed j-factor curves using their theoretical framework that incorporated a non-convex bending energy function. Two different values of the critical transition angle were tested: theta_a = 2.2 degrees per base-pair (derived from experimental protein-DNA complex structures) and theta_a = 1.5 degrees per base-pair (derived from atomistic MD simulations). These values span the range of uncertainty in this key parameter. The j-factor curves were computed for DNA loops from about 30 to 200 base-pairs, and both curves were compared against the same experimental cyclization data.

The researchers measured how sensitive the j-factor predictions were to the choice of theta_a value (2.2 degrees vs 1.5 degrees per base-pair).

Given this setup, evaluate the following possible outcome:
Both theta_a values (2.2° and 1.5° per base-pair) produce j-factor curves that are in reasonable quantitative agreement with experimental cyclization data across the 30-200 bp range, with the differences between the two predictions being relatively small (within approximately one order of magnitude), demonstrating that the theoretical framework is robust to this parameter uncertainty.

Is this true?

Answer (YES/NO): YES